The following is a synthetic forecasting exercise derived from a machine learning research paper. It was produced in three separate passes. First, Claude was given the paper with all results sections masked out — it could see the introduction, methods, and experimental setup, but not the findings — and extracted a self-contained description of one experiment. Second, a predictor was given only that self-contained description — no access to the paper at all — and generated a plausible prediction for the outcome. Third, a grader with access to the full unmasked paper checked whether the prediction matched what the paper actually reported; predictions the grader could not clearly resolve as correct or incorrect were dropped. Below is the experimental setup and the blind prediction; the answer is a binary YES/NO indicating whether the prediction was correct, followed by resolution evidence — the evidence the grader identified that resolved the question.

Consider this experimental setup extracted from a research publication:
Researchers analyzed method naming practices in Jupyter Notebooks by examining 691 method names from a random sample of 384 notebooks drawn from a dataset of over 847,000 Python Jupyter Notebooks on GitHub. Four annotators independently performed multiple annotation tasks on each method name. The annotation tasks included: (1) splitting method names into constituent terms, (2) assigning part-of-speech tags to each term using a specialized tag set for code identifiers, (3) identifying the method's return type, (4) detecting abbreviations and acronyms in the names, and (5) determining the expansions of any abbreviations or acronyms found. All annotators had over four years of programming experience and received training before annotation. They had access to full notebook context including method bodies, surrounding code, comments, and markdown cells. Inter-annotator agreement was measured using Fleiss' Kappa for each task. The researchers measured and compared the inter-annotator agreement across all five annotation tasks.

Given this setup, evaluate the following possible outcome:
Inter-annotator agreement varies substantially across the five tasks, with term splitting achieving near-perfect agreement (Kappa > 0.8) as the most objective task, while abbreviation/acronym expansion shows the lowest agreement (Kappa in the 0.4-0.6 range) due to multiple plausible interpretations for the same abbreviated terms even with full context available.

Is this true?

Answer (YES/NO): NO